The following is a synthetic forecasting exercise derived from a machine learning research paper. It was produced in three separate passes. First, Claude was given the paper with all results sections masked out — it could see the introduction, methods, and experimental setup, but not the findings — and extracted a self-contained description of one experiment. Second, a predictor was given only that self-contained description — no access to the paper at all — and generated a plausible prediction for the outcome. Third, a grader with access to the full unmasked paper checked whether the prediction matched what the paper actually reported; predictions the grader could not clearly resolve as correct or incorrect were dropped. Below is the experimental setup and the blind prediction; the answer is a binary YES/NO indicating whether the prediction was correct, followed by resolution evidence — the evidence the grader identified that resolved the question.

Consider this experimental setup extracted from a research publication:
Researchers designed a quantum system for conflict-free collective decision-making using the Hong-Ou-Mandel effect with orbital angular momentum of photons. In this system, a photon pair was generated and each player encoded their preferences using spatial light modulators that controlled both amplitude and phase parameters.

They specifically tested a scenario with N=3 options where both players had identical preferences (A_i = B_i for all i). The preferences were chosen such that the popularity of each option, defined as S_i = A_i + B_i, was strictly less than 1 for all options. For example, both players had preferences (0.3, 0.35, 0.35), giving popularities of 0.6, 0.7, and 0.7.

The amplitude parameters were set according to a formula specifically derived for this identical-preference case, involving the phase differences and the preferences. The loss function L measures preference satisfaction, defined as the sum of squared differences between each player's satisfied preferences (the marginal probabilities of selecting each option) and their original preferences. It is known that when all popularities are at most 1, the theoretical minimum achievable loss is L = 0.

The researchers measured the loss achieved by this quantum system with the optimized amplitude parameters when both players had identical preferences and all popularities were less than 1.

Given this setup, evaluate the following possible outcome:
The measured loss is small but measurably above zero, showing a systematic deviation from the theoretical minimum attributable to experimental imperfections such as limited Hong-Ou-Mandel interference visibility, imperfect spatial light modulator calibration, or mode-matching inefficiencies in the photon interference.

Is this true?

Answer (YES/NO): NO